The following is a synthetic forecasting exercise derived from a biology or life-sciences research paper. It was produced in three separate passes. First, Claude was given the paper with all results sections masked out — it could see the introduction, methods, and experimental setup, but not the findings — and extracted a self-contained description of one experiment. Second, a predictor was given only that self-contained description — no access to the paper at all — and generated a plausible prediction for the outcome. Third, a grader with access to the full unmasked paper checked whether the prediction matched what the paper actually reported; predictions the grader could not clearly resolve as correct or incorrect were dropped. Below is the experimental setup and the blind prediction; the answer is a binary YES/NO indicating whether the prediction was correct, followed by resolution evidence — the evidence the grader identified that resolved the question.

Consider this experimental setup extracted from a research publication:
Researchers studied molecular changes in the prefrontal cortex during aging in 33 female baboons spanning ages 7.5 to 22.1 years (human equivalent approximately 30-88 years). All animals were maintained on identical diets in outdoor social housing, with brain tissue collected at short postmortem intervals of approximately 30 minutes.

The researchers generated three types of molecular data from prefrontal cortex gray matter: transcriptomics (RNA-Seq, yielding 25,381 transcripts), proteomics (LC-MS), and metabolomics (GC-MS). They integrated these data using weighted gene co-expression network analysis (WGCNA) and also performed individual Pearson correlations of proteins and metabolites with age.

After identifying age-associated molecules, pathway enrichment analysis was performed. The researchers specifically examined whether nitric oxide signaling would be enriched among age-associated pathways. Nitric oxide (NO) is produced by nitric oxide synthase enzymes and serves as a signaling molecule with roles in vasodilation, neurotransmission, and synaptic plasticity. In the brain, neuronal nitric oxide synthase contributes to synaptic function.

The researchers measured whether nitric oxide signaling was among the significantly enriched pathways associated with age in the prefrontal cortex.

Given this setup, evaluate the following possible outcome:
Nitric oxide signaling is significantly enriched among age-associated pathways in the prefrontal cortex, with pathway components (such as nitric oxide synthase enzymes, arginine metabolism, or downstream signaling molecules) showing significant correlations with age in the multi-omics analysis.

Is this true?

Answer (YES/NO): YES